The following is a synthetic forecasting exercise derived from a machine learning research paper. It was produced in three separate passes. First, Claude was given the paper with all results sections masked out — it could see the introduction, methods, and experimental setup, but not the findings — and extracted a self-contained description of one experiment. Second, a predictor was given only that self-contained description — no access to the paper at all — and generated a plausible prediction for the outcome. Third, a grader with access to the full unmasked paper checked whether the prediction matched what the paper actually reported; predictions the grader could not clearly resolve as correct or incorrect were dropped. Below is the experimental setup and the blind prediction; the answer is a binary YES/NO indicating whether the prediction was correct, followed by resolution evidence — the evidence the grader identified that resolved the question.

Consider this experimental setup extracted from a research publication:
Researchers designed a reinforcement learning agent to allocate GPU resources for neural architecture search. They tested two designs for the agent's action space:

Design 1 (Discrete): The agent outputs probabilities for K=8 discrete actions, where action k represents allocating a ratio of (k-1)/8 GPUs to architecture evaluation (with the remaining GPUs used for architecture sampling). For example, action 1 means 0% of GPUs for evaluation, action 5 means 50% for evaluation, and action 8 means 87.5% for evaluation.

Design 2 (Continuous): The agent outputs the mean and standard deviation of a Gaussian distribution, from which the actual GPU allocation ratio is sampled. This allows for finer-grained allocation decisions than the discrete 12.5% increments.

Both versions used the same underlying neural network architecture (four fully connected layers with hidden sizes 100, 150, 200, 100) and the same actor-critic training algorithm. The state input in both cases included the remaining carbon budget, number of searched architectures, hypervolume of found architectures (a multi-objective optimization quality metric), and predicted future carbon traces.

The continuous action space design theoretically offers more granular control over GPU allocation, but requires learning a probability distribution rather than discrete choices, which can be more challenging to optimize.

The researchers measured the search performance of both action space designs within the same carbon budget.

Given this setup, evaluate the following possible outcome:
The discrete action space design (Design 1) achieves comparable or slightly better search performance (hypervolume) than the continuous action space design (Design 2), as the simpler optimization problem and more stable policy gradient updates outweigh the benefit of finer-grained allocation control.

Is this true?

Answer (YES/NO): YES